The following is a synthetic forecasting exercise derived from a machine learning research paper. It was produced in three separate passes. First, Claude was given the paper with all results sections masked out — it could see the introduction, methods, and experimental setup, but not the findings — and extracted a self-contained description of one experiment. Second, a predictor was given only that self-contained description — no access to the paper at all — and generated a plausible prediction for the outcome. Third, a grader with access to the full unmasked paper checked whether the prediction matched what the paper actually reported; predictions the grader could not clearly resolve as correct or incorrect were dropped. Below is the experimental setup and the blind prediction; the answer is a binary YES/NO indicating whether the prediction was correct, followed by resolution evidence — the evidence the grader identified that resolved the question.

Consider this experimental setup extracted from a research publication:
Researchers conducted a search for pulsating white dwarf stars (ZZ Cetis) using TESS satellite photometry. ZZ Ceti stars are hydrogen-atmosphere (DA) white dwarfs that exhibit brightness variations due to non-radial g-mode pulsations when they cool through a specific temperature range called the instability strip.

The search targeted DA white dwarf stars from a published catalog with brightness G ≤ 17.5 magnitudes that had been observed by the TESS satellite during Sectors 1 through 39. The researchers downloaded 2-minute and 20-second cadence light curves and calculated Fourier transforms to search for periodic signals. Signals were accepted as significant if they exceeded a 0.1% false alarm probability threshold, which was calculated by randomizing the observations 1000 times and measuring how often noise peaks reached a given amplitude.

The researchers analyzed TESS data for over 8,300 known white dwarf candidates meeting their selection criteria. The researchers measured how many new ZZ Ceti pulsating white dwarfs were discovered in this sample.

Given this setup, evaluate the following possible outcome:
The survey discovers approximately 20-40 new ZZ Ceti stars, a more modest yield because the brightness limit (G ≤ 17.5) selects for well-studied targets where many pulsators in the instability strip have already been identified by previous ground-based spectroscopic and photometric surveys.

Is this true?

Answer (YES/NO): NO